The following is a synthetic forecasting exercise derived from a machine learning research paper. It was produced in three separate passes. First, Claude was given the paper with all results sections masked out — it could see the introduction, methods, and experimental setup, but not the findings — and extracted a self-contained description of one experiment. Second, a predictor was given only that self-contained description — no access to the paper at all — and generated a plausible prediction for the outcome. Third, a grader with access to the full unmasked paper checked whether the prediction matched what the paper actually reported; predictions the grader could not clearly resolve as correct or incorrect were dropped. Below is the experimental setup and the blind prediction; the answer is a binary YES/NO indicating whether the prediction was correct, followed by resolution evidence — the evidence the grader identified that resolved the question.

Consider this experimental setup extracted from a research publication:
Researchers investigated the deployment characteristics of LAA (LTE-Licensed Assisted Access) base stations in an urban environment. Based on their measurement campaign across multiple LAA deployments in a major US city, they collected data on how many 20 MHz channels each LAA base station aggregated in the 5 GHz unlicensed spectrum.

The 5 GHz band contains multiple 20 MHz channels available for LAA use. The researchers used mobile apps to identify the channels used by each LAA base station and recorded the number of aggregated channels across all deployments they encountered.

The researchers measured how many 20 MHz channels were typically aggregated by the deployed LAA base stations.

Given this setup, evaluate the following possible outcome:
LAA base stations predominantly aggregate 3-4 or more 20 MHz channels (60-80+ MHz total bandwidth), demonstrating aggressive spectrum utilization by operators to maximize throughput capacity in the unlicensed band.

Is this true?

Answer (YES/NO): NO